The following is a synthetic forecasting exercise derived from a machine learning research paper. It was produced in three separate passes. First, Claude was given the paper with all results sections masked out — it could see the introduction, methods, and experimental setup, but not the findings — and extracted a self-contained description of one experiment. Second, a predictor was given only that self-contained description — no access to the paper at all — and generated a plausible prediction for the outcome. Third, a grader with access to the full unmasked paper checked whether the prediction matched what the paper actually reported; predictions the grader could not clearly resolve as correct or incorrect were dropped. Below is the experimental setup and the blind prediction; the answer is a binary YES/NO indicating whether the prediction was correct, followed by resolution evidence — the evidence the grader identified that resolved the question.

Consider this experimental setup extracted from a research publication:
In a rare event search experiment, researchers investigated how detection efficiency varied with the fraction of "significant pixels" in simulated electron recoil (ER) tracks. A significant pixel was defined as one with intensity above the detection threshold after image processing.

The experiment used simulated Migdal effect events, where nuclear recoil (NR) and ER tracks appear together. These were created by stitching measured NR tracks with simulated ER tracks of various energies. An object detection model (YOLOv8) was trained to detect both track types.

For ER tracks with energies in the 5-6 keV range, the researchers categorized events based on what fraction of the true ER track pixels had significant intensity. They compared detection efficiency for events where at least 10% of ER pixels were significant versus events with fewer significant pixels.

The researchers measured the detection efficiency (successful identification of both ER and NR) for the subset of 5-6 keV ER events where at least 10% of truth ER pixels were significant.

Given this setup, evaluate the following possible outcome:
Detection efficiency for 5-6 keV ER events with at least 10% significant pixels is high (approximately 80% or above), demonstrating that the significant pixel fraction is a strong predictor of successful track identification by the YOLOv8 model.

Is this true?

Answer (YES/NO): NO